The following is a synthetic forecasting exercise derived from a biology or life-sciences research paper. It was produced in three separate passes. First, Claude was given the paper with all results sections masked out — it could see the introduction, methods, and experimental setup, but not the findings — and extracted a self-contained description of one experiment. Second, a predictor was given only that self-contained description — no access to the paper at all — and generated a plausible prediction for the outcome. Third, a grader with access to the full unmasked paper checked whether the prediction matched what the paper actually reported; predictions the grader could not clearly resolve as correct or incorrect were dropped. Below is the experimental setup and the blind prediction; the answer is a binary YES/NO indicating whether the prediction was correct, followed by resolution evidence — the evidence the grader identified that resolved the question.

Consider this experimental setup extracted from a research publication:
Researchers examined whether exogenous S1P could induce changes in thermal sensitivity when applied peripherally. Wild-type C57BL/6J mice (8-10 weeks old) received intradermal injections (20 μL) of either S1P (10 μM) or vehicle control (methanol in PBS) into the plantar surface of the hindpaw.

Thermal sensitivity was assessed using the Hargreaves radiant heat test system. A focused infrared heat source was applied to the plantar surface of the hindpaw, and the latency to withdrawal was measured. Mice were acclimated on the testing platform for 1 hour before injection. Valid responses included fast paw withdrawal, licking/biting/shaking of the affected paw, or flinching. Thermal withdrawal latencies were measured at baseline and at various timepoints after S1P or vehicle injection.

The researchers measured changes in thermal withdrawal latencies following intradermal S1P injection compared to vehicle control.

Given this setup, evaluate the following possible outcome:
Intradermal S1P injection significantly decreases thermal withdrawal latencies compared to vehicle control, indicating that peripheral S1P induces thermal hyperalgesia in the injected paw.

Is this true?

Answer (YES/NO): YES